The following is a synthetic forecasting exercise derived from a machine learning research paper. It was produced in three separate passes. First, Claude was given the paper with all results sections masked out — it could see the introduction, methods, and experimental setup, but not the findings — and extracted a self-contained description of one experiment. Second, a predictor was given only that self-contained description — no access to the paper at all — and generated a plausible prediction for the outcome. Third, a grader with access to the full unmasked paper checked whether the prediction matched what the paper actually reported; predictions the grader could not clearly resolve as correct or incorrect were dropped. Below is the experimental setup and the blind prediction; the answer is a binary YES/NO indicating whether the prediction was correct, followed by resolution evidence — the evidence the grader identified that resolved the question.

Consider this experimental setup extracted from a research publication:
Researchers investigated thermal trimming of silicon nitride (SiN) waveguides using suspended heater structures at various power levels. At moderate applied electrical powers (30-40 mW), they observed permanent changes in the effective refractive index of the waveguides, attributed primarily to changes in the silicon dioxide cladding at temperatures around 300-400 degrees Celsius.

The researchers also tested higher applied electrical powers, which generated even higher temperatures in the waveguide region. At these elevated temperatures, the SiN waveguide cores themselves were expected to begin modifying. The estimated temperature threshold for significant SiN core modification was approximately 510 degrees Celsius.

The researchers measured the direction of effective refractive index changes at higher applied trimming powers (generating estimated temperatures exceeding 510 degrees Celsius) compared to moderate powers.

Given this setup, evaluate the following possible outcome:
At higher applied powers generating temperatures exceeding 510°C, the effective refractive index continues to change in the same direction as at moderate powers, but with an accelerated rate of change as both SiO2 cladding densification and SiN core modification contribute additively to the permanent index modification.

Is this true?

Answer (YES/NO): NO